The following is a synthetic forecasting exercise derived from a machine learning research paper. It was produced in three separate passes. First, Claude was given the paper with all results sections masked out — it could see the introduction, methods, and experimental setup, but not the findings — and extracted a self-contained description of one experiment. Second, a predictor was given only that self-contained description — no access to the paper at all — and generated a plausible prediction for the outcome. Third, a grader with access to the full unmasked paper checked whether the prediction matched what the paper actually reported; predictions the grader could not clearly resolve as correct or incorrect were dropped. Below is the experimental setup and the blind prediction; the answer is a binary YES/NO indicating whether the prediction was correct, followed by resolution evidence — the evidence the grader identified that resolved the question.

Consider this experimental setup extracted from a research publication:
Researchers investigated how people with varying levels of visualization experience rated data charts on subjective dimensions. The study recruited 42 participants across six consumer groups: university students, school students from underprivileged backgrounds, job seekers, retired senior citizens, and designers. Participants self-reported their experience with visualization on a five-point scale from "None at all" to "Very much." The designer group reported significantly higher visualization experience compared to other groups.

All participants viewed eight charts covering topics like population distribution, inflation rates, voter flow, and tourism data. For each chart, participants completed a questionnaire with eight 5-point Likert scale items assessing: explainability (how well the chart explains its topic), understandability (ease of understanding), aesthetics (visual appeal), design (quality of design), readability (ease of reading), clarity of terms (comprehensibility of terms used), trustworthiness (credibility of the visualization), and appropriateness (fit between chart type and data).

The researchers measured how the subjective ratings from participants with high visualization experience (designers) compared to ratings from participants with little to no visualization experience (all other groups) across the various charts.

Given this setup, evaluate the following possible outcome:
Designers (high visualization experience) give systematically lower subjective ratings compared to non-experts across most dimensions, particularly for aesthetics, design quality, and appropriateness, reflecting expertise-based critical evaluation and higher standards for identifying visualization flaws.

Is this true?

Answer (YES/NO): NO